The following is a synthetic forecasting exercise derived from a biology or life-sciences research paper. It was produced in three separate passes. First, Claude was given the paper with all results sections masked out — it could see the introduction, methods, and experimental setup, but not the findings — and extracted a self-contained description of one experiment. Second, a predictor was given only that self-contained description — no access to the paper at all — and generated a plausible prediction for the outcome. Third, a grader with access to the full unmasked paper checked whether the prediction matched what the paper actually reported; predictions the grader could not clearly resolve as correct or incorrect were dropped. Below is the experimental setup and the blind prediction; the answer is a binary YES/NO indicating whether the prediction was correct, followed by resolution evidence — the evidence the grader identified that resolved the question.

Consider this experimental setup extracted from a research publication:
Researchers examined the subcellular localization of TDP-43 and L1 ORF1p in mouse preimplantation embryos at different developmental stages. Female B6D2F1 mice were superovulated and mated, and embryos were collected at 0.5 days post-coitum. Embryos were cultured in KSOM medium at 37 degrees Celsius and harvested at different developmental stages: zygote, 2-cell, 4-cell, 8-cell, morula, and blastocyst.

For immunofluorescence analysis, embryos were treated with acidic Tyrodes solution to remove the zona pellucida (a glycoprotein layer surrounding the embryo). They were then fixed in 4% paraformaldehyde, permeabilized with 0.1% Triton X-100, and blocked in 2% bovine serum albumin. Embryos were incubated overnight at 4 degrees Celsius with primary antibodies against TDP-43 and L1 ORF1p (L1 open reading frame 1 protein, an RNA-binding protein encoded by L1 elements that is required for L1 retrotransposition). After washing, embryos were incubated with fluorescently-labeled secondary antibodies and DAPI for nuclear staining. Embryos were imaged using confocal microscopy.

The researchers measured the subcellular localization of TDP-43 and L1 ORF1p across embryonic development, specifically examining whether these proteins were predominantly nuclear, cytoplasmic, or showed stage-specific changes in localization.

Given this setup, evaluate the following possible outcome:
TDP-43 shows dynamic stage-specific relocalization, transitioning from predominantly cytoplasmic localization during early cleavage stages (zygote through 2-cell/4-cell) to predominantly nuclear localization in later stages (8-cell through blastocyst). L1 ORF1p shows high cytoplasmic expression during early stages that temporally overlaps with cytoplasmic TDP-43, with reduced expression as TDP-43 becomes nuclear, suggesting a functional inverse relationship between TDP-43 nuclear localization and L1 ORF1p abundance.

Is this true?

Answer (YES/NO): NO